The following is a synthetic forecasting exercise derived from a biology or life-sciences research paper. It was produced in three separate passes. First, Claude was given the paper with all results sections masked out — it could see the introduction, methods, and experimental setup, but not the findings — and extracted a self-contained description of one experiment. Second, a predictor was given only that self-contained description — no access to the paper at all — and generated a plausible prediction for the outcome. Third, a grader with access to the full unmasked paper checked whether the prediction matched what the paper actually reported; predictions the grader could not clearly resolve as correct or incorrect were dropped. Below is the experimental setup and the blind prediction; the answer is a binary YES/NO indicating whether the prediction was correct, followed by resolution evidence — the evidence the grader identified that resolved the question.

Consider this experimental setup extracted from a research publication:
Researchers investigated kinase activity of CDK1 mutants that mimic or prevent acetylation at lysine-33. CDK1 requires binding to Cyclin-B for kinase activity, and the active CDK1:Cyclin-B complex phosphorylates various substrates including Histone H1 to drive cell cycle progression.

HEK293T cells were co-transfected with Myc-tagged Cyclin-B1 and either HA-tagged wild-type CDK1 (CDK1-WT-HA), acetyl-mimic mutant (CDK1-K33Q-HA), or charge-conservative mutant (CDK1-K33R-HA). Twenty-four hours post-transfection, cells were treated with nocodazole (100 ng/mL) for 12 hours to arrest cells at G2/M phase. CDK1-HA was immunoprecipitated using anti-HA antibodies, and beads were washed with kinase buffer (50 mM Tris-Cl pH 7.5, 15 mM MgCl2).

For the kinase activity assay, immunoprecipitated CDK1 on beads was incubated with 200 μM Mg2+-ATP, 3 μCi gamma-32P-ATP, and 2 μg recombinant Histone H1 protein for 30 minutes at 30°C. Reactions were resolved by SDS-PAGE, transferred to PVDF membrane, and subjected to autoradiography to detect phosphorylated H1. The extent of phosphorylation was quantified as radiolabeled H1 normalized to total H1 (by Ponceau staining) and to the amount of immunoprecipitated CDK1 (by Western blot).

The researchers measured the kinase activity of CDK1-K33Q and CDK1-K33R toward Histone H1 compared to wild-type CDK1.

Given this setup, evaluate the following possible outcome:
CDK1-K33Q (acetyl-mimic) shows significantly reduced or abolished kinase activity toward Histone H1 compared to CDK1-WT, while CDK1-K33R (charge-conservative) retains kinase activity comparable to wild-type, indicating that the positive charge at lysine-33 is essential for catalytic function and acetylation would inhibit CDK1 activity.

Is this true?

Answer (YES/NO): NO